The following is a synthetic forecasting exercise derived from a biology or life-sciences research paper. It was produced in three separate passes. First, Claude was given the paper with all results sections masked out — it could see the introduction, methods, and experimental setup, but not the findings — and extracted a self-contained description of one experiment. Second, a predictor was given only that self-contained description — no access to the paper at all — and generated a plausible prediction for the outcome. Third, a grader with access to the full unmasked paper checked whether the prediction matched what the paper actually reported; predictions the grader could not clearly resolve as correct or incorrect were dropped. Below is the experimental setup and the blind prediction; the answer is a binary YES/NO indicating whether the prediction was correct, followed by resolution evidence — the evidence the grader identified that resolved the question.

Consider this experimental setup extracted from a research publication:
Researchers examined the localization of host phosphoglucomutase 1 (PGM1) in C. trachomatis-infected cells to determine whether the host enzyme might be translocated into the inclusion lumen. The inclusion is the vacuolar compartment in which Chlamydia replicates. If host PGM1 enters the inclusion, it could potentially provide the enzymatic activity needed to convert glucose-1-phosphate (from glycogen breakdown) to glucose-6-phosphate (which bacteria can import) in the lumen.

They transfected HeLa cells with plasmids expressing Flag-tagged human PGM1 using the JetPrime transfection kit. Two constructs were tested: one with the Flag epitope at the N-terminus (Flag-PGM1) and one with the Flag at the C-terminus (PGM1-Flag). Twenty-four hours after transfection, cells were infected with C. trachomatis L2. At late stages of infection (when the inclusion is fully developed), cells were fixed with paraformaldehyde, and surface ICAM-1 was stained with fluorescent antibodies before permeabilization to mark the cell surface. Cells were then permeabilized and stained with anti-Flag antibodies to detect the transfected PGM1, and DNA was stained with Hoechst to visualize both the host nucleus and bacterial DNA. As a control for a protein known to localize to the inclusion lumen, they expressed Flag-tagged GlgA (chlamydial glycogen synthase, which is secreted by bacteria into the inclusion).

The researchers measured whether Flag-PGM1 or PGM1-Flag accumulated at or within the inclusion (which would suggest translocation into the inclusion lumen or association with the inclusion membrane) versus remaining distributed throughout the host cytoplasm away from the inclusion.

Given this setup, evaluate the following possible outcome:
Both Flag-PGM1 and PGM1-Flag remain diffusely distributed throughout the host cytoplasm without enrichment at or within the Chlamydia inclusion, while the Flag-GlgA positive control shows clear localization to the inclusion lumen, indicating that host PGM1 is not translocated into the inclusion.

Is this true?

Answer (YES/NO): YES